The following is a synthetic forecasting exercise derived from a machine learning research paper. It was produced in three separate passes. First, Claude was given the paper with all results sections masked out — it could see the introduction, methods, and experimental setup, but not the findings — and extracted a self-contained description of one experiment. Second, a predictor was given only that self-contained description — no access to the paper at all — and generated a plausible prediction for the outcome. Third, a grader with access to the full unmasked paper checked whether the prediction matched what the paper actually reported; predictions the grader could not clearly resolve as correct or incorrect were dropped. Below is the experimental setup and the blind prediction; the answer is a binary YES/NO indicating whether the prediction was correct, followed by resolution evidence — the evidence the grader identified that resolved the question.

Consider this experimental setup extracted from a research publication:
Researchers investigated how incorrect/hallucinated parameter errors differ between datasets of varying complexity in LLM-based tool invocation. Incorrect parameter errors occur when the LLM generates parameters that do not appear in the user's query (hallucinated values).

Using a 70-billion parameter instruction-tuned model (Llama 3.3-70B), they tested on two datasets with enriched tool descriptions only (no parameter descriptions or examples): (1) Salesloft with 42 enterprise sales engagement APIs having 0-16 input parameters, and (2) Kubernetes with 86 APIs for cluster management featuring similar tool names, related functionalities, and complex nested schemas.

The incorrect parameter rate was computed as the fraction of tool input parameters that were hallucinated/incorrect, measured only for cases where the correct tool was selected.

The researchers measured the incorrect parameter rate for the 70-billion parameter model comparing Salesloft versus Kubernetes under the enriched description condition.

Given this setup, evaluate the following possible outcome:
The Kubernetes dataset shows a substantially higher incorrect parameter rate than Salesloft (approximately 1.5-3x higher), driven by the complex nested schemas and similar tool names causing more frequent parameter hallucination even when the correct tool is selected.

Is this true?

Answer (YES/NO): NO